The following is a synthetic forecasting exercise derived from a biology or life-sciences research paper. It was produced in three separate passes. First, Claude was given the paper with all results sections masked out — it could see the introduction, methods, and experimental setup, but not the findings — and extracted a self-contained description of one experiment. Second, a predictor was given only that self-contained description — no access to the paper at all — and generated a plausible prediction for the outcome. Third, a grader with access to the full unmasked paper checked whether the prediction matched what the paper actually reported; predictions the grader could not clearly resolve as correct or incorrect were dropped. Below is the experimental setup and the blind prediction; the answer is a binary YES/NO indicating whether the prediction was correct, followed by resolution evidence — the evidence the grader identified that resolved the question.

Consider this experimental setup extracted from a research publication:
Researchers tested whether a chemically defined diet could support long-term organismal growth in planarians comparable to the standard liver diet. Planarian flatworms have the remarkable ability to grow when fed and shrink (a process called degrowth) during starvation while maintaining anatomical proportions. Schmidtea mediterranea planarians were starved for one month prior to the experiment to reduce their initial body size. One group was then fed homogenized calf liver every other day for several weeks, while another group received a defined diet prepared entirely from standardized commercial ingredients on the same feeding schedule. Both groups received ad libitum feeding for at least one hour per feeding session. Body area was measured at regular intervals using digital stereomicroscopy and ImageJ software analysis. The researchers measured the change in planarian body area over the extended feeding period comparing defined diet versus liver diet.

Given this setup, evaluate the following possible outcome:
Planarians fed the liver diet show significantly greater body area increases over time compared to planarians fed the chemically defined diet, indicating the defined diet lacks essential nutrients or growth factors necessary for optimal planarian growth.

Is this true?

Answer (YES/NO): YES